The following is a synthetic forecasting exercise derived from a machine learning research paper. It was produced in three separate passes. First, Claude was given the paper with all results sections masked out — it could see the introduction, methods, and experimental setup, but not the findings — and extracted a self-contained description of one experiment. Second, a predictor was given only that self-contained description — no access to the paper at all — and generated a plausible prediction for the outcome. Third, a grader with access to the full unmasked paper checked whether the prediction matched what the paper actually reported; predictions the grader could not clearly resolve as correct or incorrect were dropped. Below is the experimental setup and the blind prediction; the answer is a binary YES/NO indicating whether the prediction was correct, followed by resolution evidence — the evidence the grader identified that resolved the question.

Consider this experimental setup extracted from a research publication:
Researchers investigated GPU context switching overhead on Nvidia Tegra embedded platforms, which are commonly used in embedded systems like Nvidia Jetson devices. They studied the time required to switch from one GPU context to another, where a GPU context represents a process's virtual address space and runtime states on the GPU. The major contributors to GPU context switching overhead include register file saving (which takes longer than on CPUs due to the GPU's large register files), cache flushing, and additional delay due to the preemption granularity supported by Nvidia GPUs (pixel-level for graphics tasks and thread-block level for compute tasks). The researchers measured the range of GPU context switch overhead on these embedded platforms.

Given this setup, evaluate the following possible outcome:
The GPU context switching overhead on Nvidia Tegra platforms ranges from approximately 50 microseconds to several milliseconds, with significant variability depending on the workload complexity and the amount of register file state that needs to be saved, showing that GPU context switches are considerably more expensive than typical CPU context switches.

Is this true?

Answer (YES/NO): NO